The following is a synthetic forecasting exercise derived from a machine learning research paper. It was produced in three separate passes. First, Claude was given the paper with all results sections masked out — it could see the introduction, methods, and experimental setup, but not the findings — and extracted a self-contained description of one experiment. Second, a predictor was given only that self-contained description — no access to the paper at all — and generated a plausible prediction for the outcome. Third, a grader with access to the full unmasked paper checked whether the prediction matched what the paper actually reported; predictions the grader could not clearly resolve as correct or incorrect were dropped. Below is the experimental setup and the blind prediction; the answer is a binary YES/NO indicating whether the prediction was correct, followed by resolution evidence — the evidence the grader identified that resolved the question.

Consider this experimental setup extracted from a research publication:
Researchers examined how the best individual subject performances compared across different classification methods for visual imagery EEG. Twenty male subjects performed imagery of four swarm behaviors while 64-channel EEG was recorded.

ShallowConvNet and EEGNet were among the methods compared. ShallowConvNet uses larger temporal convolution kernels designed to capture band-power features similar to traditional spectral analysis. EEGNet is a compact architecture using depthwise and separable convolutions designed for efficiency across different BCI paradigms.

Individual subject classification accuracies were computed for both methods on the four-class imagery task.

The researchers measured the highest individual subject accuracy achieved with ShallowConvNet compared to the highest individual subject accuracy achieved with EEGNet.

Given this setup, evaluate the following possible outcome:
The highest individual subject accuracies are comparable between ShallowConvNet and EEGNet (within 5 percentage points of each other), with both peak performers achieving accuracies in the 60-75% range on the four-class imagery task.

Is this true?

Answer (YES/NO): YES